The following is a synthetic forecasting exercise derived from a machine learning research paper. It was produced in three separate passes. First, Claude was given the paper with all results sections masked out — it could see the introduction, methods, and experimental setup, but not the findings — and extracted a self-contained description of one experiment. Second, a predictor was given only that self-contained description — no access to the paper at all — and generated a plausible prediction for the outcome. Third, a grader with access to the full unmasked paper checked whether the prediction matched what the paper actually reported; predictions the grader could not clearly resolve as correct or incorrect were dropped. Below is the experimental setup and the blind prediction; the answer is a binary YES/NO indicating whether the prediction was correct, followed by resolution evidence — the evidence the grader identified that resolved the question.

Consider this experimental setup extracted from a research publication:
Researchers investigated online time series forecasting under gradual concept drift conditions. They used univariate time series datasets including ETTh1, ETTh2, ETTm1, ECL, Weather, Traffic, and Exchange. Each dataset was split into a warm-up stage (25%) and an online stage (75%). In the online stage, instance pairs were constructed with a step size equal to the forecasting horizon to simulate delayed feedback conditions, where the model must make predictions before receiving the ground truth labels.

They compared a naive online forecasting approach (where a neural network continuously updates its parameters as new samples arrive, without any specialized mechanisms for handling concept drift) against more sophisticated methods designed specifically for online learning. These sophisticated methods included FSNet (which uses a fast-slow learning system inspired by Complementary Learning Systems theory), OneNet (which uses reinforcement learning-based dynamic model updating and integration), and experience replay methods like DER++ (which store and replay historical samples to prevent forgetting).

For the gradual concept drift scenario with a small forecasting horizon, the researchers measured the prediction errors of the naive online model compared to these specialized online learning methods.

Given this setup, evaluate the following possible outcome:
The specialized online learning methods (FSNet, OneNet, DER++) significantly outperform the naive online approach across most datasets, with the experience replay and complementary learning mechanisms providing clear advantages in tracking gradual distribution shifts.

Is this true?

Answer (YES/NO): NO